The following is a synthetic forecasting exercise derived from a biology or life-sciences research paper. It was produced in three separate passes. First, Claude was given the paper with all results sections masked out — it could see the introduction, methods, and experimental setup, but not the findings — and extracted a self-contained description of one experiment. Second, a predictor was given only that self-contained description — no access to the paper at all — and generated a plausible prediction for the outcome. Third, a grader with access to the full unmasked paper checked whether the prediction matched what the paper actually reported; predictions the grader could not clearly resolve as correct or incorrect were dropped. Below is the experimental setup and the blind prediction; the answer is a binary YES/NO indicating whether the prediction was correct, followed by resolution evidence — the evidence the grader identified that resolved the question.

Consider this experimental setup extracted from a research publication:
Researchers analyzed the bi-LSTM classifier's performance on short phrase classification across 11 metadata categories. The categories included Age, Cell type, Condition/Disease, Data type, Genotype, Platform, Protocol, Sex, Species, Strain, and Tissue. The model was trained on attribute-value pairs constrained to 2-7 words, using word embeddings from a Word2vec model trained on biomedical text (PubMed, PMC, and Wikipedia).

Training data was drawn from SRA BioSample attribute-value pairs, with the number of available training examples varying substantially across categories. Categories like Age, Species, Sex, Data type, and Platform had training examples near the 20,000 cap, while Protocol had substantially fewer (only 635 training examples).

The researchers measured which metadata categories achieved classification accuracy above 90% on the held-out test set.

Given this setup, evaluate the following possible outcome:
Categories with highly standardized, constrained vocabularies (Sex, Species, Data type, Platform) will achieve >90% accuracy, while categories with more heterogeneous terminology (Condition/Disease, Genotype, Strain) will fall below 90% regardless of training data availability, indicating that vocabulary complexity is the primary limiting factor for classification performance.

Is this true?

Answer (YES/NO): NO